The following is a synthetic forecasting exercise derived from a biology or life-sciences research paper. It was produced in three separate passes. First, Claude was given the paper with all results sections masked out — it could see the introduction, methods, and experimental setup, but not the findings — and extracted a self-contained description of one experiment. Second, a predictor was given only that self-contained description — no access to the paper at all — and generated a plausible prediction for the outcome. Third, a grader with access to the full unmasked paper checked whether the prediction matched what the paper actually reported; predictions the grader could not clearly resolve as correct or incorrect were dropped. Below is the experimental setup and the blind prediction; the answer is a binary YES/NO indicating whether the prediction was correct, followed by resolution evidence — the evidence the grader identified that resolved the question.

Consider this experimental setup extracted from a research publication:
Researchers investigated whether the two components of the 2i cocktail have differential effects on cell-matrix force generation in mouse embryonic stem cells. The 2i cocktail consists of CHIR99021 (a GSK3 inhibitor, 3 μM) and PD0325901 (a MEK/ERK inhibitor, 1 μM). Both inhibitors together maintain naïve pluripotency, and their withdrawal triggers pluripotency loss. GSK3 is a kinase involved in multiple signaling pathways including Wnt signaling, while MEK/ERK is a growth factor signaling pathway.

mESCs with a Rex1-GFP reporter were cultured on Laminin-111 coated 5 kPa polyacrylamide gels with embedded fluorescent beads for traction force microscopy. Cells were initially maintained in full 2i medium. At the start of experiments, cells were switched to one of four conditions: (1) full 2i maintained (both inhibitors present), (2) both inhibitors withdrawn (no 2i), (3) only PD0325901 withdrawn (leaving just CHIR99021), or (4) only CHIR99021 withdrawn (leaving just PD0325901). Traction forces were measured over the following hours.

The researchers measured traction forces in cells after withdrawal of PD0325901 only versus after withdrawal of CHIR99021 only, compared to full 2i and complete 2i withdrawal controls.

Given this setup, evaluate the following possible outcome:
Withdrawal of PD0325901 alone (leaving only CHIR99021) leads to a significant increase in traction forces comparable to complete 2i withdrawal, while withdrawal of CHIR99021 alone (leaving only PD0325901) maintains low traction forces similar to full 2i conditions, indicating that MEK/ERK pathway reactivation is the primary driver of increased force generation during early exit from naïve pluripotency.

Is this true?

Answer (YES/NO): NO